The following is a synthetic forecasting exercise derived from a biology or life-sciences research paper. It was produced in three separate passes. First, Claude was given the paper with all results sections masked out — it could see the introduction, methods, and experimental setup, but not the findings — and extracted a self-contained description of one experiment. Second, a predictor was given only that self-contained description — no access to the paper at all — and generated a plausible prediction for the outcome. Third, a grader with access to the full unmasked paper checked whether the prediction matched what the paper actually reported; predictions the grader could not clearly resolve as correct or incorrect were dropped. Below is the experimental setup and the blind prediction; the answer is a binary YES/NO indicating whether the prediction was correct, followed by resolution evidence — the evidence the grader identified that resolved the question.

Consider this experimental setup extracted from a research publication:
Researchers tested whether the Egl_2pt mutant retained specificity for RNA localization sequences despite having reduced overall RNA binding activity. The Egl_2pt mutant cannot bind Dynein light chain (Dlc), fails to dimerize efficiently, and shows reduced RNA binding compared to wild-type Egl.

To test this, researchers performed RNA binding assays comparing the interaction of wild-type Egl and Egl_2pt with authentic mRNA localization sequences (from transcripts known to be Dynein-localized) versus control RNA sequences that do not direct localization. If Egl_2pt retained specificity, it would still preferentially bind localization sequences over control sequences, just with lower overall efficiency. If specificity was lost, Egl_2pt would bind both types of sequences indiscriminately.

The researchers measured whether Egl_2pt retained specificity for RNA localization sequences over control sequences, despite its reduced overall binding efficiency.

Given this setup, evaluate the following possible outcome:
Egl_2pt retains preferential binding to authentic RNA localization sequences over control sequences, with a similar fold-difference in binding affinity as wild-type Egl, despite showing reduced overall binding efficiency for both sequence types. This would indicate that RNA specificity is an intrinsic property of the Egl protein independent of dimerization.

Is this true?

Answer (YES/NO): YES